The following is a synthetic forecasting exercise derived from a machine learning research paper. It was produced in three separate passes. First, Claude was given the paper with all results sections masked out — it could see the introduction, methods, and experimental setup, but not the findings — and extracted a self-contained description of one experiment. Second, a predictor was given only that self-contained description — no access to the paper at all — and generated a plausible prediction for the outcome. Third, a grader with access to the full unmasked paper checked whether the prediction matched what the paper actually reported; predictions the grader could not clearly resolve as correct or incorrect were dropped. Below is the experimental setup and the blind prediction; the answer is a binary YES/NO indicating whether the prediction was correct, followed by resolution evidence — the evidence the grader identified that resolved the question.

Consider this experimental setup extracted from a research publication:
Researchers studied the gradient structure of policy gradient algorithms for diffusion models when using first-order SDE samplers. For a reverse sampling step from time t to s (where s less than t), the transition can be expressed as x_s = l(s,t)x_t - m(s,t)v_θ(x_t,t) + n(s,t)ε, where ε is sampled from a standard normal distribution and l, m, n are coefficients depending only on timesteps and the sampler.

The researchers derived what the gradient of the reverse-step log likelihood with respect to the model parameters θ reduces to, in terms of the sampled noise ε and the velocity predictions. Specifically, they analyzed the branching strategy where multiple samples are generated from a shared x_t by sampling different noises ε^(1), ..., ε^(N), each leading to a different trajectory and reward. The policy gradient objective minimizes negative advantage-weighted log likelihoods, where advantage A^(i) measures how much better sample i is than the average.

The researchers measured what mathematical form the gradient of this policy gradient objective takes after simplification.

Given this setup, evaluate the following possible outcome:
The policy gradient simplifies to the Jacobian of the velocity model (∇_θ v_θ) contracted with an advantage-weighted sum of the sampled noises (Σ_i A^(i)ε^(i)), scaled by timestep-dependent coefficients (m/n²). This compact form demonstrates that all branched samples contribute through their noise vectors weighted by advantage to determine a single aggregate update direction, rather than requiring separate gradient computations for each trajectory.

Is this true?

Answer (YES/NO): NO